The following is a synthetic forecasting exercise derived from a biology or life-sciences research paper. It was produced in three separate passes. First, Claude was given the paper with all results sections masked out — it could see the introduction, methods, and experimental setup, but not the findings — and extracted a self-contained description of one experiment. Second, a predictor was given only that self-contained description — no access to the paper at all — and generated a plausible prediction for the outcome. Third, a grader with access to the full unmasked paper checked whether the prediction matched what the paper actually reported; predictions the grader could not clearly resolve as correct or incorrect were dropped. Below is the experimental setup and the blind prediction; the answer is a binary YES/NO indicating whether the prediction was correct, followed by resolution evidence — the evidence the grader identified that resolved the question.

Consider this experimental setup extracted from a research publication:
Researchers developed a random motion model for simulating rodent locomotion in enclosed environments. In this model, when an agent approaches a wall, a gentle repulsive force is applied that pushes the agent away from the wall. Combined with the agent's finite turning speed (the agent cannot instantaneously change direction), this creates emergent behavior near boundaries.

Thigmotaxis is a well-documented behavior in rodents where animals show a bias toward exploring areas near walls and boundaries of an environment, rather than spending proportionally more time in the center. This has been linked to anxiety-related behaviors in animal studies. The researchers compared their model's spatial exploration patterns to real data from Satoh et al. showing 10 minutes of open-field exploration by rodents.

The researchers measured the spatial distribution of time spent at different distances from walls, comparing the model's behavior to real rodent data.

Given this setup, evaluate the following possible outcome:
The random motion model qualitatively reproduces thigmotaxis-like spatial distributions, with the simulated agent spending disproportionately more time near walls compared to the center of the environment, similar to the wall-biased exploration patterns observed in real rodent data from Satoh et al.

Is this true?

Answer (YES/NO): YES